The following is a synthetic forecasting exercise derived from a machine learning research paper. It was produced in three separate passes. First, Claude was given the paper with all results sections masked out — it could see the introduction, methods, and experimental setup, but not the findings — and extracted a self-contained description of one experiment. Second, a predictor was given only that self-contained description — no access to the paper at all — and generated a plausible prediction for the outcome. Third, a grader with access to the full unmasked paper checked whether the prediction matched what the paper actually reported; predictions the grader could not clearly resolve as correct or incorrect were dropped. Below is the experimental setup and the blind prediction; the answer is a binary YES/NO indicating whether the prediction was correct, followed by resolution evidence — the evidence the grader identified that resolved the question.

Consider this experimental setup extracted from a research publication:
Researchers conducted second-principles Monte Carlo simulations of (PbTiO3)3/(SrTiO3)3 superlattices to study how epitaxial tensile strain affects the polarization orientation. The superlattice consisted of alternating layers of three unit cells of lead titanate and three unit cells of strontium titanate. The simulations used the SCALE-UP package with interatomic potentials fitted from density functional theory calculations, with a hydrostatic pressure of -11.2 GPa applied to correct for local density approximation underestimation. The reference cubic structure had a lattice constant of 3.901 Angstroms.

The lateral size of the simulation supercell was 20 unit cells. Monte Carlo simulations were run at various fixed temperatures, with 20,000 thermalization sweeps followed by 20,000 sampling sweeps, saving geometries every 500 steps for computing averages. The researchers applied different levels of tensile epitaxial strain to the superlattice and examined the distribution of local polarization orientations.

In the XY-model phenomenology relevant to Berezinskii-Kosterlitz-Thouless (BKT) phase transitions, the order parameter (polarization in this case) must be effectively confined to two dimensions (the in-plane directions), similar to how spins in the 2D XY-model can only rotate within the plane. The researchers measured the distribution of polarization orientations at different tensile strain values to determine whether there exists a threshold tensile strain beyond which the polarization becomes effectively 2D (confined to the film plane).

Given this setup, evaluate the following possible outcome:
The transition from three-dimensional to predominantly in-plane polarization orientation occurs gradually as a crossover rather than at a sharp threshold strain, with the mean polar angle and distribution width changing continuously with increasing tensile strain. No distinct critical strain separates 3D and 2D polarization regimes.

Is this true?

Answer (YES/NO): NO